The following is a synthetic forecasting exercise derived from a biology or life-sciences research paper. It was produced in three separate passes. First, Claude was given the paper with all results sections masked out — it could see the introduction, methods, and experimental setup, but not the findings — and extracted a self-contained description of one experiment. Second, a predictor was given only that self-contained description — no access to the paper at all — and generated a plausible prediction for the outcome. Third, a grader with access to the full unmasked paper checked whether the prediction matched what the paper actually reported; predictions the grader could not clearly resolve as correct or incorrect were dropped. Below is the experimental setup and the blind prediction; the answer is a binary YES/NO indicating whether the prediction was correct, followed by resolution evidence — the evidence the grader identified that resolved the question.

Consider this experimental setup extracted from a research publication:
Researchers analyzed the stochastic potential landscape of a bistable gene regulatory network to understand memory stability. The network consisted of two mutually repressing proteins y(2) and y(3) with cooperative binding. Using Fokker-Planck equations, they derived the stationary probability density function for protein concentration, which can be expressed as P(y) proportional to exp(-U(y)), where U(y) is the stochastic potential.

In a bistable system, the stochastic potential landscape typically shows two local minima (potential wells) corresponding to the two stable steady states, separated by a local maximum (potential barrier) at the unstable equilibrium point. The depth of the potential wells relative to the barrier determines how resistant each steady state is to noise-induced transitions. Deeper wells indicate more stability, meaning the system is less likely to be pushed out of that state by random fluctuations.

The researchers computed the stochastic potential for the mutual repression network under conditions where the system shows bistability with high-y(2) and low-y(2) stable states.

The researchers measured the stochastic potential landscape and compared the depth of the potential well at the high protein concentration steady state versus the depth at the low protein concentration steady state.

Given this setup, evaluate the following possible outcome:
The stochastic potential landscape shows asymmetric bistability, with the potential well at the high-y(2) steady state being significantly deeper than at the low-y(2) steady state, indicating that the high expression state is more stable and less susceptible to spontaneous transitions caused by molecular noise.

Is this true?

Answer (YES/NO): NO